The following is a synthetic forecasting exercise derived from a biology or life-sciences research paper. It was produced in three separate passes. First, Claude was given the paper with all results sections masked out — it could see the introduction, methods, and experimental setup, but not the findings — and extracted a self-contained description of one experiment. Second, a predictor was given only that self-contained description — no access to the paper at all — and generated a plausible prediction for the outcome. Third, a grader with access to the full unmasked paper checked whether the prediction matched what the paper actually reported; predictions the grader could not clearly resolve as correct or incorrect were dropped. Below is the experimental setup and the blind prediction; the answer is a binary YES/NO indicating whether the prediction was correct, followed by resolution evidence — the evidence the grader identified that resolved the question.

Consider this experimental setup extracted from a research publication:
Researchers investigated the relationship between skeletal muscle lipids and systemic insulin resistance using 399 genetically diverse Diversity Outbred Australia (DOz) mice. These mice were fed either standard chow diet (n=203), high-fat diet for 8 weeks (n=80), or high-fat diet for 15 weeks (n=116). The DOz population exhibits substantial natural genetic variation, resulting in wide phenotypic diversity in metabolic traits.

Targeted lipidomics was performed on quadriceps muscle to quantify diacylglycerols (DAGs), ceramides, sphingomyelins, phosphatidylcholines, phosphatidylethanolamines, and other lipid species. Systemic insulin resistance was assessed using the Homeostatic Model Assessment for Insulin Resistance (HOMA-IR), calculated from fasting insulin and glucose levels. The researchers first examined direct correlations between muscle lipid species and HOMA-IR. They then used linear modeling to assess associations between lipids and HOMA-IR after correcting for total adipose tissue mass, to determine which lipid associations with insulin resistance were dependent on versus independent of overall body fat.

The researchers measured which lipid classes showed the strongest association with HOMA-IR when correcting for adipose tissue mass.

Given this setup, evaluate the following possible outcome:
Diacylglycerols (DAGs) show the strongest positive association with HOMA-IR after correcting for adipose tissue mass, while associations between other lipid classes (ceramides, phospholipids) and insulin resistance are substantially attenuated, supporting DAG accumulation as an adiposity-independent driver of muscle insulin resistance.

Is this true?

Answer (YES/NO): NO